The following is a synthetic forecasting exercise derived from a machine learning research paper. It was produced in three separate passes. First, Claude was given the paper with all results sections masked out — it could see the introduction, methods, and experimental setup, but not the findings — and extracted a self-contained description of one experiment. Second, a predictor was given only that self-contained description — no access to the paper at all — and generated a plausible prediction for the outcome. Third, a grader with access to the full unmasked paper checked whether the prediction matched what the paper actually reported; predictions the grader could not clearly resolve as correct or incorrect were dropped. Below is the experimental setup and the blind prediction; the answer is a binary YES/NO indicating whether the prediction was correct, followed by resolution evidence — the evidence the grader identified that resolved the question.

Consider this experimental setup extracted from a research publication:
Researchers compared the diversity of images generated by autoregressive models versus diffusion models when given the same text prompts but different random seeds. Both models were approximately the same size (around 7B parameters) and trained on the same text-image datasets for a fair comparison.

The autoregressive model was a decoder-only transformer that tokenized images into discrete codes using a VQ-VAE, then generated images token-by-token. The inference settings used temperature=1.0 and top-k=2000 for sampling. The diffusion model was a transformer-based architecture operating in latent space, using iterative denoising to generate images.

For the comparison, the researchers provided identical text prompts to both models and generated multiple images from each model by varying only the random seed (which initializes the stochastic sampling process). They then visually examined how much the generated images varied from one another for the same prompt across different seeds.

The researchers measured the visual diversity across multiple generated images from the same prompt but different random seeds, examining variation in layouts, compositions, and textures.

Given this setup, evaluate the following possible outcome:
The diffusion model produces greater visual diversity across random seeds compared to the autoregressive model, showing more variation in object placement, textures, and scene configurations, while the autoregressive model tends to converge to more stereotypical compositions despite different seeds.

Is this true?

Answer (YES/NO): NO